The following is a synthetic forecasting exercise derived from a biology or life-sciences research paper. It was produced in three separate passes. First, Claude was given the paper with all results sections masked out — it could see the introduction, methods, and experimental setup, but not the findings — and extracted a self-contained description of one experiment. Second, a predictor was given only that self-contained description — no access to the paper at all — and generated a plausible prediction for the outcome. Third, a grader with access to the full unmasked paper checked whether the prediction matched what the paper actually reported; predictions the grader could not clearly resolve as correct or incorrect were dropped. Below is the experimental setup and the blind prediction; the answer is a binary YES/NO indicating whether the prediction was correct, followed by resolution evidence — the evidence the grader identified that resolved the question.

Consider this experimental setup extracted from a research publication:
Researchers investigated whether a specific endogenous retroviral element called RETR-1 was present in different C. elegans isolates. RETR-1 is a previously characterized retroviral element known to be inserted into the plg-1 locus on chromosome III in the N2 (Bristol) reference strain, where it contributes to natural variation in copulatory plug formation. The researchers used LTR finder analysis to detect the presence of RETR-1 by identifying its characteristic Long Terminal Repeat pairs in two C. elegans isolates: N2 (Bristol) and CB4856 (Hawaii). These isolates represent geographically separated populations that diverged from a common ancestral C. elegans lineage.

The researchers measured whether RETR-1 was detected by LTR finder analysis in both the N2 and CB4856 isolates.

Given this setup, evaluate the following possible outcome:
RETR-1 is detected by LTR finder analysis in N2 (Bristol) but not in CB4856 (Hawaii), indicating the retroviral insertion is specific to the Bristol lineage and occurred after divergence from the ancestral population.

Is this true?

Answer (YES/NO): YES